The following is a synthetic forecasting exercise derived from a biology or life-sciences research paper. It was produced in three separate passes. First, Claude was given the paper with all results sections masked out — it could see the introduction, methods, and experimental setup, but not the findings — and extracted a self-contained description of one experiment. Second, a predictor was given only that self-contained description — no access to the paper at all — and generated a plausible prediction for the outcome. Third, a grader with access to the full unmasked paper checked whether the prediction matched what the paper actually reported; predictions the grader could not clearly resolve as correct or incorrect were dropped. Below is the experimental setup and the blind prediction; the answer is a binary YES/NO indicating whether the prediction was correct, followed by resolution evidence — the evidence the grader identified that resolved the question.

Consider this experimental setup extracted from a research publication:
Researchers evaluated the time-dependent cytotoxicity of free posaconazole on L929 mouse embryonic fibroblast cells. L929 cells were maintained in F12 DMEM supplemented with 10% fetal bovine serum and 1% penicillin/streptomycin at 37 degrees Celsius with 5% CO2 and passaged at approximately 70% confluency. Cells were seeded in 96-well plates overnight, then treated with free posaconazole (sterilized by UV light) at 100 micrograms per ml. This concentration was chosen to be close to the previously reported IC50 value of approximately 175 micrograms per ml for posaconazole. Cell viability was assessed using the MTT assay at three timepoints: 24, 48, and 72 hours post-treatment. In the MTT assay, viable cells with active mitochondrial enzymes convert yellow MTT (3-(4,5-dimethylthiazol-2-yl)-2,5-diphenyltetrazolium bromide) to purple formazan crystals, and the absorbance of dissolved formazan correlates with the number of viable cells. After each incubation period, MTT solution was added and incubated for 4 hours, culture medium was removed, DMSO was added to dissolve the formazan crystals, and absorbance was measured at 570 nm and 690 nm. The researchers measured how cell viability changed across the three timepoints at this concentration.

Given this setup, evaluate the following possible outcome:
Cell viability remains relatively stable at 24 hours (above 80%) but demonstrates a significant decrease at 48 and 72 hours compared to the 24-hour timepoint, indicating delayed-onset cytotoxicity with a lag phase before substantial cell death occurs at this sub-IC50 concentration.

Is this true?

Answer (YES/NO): NO